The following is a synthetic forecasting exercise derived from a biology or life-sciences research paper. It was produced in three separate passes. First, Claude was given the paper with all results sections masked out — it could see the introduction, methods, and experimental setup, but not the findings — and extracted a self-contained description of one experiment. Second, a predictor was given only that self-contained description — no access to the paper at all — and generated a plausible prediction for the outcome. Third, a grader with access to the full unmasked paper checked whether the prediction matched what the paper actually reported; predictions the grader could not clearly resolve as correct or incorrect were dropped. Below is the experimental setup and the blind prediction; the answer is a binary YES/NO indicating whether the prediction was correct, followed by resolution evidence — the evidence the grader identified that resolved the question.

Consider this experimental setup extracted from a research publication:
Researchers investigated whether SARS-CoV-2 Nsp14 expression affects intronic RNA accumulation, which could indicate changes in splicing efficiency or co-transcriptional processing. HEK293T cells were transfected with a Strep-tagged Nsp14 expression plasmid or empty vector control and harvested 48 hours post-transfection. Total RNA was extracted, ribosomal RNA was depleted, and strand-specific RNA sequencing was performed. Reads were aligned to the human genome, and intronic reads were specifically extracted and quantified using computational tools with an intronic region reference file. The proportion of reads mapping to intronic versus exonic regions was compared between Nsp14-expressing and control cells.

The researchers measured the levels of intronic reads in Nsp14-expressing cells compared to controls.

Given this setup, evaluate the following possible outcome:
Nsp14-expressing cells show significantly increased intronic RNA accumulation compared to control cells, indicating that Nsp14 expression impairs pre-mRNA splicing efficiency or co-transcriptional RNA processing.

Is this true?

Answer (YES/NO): YES